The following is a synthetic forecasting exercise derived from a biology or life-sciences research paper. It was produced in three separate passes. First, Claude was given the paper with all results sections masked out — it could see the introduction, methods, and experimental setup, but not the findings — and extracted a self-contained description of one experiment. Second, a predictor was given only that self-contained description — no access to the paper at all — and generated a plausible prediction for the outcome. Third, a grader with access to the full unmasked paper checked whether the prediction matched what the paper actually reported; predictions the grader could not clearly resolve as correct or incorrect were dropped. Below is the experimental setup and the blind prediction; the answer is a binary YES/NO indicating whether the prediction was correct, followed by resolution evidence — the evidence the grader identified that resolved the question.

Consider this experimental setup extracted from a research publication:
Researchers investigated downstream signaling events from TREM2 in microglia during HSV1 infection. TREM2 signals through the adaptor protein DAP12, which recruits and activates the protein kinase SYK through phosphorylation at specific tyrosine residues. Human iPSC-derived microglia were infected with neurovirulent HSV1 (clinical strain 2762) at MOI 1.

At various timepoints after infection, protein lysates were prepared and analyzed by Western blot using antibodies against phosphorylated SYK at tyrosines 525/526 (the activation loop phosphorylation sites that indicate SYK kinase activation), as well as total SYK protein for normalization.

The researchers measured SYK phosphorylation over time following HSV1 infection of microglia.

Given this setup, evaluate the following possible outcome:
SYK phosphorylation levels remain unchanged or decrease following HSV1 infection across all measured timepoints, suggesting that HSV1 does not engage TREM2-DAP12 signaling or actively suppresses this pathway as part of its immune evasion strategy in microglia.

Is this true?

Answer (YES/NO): NO